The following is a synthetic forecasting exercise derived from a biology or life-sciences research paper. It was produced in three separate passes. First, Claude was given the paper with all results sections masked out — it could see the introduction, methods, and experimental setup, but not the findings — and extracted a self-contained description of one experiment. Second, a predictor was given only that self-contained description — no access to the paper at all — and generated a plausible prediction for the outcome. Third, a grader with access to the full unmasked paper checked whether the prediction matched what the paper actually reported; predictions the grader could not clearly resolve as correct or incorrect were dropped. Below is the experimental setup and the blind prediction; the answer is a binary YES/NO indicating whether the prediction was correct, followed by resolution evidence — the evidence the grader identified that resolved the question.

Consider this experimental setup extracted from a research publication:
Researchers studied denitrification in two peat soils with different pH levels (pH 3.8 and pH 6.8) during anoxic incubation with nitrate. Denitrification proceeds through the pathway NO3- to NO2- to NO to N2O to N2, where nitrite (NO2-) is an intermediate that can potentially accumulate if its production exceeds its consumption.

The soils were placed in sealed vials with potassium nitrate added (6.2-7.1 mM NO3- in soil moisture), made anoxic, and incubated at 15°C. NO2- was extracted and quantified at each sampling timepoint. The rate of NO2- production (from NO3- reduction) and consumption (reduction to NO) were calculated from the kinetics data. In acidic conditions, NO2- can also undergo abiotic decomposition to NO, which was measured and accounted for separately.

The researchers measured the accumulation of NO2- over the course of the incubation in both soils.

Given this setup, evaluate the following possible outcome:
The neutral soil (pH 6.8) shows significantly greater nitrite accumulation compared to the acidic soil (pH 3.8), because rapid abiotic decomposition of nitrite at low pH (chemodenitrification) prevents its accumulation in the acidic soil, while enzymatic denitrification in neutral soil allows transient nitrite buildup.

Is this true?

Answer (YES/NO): NO